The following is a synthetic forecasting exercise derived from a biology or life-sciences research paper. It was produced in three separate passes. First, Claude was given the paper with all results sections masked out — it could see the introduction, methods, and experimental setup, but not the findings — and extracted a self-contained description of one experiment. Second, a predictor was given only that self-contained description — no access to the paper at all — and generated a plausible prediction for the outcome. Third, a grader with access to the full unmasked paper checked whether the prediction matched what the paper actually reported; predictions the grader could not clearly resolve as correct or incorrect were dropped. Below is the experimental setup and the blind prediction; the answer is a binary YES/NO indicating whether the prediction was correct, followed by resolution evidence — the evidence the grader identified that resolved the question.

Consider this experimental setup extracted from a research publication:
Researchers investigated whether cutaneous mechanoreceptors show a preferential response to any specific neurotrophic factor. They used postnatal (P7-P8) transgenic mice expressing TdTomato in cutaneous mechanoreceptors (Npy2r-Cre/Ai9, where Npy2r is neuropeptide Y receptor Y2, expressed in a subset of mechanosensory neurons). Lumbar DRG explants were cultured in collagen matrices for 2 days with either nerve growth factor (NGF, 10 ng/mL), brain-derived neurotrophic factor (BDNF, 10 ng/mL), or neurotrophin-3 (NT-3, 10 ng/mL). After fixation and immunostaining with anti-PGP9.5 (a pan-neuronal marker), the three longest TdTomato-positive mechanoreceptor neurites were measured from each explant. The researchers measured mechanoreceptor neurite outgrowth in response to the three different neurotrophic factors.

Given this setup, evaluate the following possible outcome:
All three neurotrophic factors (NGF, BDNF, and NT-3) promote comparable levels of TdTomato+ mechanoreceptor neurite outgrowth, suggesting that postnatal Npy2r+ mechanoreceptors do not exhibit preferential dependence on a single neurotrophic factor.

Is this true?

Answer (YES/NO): NO